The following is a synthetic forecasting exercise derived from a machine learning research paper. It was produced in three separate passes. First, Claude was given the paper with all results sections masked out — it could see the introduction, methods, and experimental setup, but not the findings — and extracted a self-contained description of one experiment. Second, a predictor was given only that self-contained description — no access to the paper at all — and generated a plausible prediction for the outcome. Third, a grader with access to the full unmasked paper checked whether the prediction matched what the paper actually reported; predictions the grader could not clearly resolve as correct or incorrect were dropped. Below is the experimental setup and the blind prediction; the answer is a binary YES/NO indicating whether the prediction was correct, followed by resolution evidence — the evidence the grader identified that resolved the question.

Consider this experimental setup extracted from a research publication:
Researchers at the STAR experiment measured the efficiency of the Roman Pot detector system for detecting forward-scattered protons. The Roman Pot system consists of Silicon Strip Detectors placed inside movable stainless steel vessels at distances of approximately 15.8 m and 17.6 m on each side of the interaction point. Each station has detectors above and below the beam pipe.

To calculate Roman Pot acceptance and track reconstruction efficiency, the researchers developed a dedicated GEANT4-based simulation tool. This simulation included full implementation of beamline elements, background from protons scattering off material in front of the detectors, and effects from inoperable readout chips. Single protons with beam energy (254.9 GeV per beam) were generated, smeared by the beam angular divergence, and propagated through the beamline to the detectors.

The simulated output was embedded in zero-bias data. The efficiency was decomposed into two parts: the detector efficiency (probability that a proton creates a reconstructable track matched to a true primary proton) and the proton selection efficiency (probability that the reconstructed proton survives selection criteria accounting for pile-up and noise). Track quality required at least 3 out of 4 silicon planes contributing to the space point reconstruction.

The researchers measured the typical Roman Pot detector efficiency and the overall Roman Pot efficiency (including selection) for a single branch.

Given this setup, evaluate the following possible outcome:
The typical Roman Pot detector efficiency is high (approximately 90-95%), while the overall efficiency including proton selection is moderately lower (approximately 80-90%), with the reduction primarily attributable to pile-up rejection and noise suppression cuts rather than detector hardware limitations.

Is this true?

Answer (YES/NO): NO